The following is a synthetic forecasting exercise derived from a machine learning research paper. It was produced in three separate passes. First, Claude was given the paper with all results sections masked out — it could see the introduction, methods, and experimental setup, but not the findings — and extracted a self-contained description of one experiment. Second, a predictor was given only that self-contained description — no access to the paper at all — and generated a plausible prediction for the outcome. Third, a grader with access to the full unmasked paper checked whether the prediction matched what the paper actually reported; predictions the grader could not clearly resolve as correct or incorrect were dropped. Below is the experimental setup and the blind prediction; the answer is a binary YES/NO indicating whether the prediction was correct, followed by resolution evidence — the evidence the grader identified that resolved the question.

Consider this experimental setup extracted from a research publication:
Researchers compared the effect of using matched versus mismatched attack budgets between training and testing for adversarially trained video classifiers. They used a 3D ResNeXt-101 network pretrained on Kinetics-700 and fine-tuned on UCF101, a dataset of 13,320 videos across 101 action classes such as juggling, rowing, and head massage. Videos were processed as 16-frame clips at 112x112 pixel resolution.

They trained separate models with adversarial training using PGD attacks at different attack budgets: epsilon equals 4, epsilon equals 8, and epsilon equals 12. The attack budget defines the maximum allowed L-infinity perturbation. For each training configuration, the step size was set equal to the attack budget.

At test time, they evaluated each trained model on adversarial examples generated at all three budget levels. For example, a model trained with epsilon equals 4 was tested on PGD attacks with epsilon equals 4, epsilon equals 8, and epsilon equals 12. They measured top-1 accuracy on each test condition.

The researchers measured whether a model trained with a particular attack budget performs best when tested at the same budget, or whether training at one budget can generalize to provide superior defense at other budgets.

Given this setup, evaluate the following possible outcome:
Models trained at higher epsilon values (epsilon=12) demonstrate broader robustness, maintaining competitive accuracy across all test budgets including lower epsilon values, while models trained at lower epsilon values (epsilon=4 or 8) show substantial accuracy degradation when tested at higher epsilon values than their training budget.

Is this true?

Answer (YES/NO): NO